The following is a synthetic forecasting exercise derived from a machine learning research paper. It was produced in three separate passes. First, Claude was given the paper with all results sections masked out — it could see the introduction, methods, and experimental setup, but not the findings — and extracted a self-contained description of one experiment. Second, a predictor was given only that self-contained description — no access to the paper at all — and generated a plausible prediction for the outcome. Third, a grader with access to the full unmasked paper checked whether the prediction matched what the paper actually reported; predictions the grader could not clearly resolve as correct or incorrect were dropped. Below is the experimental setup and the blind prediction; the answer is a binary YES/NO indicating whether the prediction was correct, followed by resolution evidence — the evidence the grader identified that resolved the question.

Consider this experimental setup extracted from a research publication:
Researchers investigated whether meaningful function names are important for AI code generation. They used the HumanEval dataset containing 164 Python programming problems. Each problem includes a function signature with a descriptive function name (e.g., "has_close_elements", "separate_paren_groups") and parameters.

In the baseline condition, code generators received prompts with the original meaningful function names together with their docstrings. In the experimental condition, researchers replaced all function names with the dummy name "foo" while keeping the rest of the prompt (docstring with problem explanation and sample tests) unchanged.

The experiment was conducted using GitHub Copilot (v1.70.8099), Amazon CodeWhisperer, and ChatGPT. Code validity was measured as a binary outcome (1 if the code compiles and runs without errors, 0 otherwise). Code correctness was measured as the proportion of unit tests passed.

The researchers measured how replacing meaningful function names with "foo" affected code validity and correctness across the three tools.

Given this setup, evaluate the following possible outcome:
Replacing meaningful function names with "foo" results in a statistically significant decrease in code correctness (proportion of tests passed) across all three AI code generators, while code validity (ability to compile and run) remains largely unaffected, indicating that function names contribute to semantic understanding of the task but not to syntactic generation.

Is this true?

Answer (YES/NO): NO